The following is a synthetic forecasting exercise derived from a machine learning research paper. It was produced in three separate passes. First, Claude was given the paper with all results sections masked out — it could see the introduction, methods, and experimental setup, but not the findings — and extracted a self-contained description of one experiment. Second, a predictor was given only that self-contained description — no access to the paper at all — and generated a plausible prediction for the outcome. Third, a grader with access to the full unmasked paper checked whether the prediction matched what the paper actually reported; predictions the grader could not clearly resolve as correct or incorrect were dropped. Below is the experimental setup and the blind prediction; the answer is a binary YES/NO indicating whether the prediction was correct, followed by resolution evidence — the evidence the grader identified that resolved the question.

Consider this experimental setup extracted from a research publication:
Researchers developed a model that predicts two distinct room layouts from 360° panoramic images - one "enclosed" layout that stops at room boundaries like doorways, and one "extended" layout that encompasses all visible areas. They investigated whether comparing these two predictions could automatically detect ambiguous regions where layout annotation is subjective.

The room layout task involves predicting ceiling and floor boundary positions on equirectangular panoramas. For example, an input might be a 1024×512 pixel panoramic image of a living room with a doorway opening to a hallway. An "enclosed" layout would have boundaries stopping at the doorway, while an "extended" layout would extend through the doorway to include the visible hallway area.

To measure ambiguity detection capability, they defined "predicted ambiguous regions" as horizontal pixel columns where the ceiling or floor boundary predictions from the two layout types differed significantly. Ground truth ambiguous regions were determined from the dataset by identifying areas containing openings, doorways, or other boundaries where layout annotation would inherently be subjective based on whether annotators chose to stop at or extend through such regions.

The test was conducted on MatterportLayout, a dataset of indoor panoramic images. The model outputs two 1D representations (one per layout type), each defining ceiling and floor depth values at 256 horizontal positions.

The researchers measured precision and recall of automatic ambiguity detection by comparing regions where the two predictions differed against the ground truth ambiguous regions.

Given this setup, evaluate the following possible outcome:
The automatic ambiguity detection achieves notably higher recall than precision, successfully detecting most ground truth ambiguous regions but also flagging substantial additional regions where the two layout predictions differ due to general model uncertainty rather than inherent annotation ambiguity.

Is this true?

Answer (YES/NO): NO